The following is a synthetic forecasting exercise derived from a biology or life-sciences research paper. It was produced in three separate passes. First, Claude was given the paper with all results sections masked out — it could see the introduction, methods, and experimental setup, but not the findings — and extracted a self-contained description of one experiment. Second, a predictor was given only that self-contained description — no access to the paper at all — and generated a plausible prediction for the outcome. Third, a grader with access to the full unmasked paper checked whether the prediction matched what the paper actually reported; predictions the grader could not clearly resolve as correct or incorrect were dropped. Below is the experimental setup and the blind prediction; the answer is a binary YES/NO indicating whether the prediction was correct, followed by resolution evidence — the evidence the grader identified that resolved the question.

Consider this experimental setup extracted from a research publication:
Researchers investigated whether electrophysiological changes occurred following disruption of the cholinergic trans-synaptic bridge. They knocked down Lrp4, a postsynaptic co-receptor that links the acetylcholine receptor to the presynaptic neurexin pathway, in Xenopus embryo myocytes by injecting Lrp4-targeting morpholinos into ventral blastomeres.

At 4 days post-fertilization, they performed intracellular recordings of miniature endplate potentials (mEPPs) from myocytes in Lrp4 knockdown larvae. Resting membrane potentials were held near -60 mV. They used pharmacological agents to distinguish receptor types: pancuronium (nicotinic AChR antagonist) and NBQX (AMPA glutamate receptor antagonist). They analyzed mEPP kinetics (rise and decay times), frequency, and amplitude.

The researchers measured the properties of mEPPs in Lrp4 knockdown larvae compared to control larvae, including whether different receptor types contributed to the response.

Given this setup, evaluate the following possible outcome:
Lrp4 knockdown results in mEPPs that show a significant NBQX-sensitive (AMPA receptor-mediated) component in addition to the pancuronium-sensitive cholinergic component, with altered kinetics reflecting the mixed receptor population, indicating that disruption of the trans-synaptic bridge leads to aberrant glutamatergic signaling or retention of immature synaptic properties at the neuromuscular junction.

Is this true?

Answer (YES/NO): YES